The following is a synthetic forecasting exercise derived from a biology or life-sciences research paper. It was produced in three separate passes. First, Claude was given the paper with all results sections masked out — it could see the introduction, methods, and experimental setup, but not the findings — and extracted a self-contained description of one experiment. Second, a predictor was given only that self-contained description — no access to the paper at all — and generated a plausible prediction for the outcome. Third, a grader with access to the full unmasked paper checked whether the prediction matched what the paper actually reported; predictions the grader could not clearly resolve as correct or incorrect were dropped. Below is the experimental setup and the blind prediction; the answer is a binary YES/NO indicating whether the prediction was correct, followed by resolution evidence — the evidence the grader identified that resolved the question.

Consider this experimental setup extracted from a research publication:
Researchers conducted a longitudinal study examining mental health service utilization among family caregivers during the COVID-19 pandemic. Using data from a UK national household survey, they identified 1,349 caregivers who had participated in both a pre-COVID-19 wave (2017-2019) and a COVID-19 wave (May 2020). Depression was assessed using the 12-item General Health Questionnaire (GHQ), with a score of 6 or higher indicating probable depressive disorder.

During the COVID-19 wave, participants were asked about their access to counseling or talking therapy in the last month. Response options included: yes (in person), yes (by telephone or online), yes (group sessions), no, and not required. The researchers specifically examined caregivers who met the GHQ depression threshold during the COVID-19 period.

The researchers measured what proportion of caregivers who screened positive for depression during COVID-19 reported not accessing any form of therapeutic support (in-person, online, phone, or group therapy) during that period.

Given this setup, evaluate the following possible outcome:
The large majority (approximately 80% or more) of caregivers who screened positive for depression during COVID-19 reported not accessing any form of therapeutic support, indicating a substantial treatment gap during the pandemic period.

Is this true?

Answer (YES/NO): NO